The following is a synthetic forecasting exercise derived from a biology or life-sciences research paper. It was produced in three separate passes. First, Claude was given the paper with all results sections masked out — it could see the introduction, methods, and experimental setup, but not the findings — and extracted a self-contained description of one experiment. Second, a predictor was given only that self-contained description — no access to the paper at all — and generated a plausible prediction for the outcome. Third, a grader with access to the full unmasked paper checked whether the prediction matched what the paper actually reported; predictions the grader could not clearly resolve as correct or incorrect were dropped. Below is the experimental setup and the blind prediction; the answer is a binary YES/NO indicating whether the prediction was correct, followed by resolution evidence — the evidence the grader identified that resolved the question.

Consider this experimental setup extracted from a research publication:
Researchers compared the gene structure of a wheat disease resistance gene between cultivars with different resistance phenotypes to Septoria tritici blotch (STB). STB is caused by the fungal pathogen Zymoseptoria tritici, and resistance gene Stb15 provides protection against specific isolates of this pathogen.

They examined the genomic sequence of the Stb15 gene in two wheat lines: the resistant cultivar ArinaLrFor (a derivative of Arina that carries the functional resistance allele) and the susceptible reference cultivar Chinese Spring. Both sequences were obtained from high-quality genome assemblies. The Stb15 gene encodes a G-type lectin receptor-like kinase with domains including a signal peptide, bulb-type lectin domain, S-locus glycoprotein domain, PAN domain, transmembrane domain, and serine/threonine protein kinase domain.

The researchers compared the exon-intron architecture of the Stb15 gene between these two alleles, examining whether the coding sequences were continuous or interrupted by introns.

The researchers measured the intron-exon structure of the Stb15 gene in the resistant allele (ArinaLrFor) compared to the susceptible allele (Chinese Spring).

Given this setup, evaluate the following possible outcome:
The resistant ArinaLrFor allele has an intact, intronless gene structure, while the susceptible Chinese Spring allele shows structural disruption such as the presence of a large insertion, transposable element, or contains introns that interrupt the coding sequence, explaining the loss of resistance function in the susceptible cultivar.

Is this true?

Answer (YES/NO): YES